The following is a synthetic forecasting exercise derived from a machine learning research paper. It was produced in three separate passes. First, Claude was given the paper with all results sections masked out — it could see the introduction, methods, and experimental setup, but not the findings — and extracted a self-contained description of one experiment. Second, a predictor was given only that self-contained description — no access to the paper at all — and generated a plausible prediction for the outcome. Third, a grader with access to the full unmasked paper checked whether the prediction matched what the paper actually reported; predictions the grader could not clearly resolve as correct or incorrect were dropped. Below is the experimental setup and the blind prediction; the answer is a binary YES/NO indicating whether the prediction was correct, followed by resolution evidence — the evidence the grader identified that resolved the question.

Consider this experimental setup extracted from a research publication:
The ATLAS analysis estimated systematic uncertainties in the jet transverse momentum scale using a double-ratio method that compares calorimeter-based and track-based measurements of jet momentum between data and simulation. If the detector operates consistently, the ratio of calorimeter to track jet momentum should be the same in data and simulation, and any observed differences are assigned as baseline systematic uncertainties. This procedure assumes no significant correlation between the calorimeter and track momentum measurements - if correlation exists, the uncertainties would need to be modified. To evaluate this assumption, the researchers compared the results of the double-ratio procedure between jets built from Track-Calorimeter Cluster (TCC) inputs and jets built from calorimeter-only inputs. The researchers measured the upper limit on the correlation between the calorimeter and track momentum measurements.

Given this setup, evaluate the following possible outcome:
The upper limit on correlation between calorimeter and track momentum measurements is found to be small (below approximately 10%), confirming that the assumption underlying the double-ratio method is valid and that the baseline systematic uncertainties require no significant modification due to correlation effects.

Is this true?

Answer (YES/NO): YES